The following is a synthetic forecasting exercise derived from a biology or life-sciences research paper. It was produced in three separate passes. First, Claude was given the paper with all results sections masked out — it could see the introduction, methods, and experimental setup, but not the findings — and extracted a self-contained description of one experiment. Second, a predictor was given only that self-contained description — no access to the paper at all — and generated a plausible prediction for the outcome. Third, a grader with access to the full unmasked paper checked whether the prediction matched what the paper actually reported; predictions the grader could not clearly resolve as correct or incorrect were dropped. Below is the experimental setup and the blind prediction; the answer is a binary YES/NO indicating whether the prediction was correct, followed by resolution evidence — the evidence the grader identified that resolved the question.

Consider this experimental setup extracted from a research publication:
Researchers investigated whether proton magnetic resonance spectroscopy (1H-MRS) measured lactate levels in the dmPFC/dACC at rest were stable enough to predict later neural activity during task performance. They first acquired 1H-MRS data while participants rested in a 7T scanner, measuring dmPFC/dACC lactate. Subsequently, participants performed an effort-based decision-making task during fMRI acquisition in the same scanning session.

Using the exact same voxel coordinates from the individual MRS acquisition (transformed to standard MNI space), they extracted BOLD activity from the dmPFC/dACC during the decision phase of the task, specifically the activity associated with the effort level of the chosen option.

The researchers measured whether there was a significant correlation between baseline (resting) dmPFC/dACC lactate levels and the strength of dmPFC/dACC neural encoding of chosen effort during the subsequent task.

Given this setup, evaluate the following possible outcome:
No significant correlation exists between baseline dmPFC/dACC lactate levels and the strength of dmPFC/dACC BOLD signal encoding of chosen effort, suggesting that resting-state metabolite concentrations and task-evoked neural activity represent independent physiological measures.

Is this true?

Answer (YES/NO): NO